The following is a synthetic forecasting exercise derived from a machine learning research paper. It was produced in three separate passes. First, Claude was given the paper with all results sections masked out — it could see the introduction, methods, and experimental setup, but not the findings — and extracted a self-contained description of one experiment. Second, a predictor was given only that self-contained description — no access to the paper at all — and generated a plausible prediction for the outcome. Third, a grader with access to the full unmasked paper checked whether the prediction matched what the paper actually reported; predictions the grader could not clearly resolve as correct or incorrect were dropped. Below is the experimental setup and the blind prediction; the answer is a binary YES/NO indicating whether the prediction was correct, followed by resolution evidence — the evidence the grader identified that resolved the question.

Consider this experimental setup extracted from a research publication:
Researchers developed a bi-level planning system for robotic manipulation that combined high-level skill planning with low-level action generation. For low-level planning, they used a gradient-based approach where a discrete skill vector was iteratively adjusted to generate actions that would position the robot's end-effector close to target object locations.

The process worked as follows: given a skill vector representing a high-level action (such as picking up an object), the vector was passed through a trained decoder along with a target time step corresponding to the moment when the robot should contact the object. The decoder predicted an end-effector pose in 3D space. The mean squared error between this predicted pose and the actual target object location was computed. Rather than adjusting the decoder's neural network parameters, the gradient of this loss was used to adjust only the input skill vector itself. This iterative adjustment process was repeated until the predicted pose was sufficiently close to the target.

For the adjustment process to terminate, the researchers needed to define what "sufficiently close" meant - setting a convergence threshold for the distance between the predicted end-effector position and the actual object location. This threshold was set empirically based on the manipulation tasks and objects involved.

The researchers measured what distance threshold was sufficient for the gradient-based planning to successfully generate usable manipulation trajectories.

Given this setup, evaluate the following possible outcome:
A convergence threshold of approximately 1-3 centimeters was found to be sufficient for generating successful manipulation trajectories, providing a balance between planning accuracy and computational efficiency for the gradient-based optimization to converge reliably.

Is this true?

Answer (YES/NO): YES